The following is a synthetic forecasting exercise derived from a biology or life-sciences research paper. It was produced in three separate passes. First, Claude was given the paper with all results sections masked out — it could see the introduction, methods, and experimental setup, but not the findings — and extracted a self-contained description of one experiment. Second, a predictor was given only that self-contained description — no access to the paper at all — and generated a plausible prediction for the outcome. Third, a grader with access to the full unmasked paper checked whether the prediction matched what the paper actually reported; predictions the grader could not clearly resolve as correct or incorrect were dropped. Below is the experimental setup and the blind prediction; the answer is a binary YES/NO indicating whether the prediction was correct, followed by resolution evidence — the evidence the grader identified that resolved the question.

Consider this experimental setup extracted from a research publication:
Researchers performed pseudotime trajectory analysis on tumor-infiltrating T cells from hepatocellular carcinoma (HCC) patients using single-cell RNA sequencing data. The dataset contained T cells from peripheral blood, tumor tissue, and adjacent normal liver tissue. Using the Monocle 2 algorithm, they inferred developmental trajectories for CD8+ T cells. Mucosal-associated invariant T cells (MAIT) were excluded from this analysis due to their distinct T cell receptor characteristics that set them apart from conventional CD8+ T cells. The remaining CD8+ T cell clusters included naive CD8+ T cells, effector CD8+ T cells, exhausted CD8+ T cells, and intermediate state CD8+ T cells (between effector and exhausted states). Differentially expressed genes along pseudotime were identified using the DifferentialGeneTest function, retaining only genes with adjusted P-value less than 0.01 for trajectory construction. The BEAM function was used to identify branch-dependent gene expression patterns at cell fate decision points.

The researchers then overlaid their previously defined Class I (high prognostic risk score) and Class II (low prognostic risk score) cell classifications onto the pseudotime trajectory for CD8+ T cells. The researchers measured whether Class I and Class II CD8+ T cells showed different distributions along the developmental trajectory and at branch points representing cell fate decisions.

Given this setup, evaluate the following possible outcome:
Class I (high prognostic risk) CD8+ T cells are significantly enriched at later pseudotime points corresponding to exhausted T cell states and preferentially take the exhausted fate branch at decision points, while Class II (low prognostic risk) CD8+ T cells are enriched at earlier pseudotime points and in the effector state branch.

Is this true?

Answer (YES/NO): NO